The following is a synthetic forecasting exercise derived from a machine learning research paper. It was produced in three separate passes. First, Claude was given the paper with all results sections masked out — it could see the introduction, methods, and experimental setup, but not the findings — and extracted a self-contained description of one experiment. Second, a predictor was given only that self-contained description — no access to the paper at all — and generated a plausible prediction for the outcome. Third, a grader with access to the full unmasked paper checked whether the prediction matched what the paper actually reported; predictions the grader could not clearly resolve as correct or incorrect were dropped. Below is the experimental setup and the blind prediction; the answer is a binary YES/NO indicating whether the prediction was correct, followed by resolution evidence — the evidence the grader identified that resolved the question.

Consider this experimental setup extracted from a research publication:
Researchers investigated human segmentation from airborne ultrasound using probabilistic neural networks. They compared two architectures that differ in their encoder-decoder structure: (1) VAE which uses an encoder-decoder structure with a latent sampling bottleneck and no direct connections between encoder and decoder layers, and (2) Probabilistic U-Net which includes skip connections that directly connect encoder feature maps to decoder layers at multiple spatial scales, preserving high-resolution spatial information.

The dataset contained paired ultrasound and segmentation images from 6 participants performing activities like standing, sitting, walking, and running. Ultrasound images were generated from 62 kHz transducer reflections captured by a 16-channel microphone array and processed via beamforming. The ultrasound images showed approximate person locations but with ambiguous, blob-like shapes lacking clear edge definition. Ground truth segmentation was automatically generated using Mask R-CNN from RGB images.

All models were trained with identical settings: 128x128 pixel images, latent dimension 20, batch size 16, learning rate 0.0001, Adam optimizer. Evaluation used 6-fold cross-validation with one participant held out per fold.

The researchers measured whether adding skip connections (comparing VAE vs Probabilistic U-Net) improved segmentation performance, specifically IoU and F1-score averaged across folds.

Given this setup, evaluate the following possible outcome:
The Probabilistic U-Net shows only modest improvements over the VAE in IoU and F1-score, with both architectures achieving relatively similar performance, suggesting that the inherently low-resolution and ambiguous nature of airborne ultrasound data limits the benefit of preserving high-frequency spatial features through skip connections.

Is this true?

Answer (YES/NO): NO